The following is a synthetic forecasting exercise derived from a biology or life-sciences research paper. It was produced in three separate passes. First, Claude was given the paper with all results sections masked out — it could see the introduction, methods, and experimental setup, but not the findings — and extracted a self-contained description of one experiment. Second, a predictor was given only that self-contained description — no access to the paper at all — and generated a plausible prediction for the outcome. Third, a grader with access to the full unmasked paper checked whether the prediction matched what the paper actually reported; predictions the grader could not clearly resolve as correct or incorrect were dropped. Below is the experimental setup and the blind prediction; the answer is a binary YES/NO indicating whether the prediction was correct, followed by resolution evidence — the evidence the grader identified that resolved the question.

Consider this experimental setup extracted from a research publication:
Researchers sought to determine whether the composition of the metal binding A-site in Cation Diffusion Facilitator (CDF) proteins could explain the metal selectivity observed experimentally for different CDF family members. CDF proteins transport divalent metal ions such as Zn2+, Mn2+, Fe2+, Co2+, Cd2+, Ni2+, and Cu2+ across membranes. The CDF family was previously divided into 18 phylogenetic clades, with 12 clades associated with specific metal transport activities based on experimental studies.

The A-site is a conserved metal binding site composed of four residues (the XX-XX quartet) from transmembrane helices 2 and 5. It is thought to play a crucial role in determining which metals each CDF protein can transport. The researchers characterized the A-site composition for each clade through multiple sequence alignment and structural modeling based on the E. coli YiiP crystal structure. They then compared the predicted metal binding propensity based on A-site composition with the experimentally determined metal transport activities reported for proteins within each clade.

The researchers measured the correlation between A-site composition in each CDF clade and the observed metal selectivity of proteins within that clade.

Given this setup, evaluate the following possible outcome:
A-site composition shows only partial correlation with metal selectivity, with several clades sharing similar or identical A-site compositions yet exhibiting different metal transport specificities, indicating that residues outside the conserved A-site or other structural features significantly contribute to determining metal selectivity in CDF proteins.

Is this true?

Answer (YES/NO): YES